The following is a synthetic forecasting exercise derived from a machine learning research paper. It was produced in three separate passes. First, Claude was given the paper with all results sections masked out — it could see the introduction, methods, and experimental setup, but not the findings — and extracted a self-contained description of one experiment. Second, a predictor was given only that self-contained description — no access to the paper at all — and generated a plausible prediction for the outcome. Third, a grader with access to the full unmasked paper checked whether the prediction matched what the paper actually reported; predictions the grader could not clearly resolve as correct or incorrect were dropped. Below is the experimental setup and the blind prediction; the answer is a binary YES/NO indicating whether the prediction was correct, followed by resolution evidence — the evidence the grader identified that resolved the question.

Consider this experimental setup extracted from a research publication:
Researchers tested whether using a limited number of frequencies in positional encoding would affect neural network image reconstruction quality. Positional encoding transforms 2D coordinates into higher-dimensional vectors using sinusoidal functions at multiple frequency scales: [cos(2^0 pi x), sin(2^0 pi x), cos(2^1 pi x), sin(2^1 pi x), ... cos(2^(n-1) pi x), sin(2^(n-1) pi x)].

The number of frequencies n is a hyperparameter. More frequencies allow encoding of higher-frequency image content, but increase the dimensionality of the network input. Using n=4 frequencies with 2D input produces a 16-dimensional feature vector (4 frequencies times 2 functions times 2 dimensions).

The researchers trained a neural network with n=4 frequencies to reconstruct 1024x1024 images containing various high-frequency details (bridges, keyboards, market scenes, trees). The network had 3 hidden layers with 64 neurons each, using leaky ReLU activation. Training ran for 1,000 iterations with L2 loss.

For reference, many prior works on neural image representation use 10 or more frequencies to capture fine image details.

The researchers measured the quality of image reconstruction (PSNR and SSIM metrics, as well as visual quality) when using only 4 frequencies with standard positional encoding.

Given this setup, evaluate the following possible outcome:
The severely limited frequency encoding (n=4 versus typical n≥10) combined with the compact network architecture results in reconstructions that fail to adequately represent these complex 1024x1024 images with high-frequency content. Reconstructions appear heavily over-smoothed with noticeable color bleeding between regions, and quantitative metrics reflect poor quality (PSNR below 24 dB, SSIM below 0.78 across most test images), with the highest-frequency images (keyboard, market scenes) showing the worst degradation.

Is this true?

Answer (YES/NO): NO